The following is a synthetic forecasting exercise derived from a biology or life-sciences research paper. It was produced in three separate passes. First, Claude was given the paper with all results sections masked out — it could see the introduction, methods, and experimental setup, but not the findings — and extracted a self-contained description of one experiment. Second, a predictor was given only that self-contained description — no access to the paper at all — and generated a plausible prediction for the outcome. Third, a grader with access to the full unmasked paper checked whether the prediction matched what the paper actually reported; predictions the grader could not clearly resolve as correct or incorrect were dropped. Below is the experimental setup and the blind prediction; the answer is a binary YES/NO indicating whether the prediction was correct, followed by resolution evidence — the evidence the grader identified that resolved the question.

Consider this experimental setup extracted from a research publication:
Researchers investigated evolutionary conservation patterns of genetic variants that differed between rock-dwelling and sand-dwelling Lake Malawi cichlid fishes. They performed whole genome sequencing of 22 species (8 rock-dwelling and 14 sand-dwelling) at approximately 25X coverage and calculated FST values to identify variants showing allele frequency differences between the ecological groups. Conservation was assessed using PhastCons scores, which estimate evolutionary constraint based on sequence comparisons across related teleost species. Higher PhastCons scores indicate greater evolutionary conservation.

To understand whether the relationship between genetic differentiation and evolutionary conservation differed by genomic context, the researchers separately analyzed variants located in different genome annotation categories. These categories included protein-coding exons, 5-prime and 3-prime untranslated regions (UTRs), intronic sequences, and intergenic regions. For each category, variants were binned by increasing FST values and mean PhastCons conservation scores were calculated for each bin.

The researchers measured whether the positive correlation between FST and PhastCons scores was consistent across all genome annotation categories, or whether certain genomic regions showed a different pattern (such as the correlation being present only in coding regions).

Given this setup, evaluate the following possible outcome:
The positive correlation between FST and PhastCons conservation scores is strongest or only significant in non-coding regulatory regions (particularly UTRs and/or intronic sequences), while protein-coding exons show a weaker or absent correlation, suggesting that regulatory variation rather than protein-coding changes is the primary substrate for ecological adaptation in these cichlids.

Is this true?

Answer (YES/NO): NO